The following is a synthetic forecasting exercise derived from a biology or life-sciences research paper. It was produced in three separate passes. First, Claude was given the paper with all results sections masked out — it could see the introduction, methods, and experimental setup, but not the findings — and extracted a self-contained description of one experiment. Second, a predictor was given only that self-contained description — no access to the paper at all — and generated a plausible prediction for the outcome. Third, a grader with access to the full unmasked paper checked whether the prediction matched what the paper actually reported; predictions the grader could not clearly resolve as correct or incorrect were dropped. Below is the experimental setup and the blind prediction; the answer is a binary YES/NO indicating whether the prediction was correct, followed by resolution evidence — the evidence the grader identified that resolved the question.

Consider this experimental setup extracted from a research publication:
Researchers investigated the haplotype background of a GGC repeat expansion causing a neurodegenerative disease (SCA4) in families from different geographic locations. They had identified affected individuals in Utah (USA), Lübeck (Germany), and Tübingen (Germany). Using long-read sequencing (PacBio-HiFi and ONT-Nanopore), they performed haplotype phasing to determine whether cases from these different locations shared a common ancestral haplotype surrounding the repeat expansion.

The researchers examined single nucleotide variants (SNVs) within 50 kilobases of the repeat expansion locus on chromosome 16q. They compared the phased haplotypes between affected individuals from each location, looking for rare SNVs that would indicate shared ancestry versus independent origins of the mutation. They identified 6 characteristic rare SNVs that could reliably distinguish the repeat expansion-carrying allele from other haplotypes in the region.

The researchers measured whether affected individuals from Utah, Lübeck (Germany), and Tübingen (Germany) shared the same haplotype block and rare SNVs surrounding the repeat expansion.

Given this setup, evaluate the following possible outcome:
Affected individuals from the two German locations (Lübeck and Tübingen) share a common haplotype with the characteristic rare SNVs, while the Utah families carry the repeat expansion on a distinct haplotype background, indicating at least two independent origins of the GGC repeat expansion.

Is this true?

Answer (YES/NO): NO